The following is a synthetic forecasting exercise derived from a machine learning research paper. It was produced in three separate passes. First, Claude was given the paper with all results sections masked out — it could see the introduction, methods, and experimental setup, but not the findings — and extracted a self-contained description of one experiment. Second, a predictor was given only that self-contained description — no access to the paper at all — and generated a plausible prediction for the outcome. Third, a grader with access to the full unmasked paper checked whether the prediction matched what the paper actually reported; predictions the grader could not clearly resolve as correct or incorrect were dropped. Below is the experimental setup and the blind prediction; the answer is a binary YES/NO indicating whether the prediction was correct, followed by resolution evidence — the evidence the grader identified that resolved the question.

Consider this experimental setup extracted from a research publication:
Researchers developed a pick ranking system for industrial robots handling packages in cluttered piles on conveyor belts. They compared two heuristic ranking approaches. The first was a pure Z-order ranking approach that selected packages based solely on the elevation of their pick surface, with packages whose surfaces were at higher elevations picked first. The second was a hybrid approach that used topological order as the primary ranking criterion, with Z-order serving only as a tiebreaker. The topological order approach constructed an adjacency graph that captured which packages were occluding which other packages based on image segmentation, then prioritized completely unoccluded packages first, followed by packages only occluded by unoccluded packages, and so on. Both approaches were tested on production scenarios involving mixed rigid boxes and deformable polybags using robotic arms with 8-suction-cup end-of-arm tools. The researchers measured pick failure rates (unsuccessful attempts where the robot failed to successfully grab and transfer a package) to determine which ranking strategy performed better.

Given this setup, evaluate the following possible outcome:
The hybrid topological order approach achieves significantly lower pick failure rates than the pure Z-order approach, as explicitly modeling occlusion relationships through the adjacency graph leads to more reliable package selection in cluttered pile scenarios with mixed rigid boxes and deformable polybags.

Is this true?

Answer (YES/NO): NO